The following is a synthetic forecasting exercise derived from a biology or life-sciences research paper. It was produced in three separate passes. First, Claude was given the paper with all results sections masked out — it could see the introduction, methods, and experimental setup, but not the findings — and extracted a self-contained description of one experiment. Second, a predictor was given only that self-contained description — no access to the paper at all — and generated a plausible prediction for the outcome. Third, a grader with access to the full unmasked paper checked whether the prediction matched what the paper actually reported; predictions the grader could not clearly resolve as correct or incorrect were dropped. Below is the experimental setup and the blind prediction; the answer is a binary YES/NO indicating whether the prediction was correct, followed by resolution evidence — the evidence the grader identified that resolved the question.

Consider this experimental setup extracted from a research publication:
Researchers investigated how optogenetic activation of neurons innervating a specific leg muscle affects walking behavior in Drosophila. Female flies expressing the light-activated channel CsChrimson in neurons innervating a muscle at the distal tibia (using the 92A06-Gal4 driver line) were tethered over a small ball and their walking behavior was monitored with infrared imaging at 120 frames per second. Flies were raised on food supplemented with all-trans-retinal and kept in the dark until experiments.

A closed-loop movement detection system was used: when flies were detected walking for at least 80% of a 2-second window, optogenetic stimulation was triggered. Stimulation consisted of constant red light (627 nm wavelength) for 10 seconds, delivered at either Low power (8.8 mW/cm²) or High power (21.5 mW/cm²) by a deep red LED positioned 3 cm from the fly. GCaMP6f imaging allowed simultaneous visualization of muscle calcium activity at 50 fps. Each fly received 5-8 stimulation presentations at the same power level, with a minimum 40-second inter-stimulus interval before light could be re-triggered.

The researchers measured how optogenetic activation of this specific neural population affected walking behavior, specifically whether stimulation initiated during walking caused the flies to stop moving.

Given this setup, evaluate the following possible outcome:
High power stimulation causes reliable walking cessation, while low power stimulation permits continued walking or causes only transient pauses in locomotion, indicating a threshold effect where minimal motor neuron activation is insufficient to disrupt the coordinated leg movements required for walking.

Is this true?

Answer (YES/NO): NO